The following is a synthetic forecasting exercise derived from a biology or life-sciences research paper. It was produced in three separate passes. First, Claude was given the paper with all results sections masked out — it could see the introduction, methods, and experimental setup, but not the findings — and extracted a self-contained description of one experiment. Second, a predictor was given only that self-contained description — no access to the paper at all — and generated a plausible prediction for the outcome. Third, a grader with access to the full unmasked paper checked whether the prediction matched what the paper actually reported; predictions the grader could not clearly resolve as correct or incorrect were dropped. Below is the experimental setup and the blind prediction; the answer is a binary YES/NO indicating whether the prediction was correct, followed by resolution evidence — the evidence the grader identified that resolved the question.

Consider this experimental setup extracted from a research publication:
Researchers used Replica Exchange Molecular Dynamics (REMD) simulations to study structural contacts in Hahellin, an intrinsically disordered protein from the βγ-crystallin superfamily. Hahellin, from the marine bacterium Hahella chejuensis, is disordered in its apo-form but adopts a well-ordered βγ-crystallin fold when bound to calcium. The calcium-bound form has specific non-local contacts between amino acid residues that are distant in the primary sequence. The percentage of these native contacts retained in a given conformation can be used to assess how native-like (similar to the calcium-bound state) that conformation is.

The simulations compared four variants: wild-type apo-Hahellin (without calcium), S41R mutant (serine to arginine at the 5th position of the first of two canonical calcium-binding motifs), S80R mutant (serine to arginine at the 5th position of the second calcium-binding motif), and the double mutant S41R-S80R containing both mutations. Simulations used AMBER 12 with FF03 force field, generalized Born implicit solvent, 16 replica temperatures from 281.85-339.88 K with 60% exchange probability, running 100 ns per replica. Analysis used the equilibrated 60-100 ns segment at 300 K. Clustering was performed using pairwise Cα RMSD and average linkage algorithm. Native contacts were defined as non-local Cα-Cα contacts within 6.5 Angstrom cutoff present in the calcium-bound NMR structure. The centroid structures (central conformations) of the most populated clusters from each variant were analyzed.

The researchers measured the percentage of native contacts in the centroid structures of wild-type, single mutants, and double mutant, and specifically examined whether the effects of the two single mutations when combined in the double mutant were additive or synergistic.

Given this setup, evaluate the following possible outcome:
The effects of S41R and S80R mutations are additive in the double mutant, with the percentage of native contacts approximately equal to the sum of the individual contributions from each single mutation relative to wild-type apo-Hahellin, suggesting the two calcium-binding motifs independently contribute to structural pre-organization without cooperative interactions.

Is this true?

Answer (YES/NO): NO